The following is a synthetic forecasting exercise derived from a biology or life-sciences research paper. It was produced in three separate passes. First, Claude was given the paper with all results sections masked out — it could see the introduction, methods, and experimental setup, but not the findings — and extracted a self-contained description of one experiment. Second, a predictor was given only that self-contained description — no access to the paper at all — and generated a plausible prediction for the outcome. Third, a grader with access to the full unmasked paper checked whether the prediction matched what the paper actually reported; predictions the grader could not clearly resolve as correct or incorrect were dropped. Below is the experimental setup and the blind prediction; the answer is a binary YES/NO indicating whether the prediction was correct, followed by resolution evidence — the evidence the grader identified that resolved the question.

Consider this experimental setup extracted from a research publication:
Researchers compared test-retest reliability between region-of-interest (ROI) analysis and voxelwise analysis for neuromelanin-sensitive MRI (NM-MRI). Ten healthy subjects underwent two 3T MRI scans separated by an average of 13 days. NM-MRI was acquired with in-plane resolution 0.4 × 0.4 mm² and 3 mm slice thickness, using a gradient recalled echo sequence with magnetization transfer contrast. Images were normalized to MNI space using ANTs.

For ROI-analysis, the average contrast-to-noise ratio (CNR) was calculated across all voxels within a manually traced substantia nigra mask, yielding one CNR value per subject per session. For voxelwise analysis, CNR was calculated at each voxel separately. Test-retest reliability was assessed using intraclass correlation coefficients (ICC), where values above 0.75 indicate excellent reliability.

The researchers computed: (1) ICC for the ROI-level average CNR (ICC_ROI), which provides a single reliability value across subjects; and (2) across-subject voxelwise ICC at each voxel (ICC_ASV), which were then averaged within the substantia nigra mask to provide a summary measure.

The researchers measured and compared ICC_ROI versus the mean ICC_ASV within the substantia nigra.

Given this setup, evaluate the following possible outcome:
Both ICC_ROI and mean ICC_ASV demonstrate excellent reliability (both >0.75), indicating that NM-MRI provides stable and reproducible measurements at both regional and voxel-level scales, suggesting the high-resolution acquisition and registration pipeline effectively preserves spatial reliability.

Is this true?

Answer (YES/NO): YES